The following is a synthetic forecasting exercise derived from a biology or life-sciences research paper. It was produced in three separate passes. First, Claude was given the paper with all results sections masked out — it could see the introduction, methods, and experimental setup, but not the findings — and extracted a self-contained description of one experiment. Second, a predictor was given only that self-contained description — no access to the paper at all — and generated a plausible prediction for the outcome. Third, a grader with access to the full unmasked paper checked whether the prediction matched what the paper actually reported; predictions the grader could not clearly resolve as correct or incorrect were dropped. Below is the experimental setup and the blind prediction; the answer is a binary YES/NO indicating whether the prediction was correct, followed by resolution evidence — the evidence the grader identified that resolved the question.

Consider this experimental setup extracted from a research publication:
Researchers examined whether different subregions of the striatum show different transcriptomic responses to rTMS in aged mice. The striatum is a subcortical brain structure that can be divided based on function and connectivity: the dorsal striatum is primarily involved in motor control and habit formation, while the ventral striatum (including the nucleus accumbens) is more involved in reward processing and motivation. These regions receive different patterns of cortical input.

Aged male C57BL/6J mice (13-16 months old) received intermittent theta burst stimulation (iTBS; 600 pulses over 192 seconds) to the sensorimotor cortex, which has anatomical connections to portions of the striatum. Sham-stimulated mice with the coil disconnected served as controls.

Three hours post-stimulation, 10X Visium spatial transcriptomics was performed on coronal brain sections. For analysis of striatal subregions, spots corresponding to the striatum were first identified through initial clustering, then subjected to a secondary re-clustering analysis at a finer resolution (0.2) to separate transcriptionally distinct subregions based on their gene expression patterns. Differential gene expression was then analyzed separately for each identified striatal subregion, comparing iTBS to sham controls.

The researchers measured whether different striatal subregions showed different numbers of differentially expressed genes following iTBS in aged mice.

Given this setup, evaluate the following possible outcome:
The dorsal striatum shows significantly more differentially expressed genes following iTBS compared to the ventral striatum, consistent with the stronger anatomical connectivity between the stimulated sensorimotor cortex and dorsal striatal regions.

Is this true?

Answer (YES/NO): NO